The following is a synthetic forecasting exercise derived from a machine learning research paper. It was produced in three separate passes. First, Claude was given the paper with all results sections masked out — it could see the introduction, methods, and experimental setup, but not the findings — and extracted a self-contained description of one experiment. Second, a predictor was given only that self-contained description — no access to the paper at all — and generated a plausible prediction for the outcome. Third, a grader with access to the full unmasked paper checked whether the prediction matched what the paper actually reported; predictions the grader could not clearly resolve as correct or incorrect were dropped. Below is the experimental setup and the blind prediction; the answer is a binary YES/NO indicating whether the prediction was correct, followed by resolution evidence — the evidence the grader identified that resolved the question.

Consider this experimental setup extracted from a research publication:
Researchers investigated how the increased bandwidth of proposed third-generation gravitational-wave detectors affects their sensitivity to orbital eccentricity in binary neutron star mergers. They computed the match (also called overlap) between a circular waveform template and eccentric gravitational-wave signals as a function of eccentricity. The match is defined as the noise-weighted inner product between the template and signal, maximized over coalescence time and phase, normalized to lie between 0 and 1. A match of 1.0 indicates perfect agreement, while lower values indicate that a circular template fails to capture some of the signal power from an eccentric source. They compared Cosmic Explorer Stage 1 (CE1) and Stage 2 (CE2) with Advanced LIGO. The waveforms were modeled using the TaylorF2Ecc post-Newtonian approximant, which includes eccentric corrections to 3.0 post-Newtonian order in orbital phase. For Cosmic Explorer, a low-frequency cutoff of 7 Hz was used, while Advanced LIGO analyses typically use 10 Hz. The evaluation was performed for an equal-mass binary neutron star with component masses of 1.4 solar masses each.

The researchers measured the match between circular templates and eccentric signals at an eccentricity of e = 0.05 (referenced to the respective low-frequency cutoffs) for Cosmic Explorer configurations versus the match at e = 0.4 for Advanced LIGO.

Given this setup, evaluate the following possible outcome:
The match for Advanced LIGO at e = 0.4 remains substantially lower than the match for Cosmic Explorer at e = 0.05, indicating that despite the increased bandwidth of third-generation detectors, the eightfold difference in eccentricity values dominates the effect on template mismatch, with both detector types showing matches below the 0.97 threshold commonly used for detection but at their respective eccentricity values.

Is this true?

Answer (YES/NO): NO